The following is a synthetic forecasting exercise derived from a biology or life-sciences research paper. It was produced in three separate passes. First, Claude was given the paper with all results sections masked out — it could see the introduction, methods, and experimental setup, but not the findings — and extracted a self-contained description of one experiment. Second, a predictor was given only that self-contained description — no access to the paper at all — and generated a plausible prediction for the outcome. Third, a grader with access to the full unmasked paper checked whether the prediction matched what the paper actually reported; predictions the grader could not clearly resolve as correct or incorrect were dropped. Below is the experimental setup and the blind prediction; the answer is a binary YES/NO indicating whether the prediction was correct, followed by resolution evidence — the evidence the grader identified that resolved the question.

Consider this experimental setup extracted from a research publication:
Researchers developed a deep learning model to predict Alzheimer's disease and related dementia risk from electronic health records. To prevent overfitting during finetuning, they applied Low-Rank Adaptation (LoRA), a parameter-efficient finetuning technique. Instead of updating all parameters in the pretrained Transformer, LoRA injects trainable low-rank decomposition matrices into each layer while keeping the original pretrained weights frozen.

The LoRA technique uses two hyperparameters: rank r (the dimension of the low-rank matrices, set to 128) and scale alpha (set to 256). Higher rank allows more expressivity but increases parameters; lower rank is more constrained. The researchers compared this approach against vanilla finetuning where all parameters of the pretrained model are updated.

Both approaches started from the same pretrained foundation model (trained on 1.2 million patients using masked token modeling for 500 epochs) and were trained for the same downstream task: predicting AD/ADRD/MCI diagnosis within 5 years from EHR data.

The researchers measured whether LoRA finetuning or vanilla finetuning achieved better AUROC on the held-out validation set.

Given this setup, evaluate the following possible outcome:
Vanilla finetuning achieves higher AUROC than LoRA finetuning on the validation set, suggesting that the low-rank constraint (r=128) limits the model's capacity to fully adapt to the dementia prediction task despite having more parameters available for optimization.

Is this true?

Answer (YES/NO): NO